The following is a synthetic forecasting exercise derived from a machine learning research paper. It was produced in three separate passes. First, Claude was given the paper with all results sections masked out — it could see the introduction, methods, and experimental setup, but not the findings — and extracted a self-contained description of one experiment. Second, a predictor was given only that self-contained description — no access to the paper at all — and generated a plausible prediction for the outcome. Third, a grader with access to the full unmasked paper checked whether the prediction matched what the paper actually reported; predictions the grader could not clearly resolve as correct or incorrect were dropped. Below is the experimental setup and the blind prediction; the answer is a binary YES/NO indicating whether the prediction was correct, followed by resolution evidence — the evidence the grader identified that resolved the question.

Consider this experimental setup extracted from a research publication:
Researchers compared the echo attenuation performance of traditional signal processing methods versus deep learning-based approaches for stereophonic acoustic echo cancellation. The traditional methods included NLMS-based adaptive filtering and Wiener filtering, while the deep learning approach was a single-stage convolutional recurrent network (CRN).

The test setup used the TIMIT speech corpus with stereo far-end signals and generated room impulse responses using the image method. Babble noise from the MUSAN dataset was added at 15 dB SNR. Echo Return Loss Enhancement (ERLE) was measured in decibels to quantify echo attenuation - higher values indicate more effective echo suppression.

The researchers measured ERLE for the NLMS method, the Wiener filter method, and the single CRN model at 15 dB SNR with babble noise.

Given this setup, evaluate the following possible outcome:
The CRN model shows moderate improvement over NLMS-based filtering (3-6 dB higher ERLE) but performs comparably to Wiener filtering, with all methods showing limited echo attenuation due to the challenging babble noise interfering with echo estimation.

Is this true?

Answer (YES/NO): NO